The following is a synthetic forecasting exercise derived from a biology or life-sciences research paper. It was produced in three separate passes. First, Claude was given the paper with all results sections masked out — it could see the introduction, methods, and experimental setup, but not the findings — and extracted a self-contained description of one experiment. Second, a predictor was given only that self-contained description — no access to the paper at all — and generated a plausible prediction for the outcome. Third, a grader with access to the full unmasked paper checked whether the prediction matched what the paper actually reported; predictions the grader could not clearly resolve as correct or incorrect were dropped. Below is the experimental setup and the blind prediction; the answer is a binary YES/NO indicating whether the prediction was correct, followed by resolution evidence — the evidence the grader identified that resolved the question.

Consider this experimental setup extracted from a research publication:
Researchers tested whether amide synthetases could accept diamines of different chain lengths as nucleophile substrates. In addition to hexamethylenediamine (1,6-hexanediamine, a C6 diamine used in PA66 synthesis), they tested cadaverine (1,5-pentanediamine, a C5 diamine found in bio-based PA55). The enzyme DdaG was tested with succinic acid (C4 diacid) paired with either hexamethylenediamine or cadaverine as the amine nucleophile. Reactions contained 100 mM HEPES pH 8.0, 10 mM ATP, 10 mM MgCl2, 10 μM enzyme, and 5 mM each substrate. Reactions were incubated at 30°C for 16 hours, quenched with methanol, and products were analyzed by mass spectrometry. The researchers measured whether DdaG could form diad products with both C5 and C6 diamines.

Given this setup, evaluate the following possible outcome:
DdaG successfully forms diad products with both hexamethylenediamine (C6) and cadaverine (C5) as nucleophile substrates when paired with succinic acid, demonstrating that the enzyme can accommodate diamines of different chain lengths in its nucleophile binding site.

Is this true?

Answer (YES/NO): YES